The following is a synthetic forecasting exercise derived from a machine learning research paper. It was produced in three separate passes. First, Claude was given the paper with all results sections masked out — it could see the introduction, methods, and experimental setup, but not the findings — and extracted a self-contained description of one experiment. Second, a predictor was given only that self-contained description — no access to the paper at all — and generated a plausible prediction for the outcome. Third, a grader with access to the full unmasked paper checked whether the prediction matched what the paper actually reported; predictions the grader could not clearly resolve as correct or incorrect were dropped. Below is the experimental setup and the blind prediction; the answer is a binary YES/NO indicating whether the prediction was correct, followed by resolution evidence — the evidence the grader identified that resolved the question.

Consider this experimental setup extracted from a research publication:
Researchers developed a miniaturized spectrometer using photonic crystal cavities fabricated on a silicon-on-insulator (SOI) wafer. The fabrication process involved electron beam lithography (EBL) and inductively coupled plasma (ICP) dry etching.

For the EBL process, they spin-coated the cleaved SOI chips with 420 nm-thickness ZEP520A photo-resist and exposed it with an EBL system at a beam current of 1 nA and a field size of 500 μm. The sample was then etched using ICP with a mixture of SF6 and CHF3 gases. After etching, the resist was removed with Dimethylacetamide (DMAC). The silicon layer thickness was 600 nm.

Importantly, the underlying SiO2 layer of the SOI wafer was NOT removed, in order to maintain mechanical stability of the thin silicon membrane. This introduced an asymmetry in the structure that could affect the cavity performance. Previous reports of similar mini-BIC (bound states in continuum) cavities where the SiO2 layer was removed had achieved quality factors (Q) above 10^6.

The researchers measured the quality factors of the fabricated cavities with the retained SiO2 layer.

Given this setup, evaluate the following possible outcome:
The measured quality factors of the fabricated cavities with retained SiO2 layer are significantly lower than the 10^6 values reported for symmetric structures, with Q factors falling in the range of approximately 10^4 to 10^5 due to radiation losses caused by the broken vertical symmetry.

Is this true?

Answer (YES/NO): YES